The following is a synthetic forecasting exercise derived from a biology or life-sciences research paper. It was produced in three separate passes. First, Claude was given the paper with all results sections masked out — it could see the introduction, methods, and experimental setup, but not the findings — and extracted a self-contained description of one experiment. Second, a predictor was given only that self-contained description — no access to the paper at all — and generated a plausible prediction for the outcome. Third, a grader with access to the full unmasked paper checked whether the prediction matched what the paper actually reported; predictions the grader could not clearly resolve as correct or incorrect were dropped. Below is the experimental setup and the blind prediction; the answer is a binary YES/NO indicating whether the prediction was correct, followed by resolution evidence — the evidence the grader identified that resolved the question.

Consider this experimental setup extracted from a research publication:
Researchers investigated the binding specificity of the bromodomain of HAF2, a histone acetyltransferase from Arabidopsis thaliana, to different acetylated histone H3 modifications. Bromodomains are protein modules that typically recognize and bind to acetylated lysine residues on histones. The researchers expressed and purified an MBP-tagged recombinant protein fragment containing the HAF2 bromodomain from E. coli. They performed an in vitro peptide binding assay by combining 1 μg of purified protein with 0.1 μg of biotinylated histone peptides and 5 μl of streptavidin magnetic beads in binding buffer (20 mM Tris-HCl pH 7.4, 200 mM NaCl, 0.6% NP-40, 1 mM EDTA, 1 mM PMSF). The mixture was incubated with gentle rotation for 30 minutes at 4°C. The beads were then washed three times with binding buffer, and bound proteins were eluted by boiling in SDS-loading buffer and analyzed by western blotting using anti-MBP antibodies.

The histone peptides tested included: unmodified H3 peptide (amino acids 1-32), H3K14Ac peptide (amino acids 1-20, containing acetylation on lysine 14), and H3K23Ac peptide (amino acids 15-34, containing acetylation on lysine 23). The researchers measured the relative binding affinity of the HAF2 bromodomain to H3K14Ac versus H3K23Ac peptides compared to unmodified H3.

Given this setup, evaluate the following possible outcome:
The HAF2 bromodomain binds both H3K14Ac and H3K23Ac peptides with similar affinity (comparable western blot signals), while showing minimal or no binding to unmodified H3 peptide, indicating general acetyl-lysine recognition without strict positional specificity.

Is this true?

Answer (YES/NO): NO